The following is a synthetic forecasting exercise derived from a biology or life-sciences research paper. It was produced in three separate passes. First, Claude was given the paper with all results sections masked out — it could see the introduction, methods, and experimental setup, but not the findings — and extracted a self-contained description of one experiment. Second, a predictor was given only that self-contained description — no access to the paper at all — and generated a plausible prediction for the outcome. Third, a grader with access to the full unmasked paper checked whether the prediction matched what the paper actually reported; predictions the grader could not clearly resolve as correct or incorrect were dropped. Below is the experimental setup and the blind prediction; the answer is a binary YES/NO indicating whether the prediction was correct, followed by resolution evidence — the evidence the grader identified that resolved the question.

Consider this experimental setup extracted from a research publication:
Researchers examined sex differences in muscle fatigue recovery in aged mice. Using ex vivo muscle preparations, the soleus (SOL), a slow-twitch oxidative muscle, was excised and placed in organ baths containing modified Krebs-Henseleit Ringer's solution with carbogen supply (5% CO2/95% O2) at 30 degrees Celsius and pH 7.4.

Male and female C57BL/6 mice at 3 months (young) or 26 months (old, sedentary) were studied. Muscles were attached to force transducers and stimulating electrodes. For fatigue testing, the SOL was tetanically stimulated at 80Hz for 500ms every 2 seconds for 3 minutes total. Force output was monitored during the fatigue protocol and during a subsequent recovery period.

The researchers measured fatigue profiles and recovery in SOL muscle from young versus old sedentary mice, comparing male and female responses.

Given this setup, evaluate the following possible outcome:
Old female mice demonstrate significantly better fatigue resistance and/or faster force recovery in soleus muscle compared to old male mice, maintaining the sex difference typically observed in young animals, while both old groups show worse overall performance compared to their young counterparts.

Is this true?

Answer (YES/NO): NO